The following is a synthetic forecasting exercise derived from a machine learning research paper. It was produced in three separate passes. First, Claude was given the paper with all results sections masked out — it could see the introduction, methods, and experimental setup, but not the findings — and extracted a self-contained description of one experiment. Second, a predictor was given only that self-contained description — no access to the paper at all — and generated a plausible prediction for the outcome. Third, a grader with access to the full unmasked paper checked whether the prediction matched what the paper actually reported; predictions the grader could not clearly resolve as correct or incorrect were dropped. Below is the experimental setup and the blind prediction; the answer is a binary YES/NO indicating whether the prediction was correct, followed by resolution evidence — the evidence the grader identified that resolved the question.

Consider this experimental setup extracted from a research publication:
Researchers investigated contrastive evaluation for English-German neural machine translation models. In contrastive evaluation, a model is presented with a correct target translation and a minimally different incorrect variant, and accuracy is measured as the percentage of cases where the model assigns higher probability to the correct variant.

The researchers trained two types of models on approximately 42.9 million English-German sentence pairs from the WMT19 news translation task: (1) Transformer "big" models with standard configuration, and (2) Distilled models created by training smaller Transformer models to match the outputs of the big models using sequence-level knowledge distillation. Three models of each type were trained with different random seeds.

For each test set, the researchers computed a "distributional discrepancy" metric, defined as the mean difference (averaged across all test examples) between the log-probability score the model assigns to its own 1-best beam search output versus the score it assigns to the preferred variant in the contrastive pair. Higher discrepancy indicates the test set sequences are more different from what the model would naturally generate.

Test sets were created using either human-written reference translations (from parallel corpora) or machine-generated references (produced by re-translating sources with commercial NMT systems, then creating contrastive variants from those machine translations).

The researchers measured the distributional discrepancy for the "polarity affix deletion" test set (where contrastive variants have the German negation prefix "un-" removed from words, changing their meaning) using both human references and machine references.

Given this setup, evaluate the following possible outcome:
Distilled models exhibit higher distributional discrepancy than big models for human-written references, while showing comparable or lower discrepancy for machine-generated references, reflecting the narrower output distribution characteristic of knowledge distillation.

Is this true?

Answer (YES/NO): NO